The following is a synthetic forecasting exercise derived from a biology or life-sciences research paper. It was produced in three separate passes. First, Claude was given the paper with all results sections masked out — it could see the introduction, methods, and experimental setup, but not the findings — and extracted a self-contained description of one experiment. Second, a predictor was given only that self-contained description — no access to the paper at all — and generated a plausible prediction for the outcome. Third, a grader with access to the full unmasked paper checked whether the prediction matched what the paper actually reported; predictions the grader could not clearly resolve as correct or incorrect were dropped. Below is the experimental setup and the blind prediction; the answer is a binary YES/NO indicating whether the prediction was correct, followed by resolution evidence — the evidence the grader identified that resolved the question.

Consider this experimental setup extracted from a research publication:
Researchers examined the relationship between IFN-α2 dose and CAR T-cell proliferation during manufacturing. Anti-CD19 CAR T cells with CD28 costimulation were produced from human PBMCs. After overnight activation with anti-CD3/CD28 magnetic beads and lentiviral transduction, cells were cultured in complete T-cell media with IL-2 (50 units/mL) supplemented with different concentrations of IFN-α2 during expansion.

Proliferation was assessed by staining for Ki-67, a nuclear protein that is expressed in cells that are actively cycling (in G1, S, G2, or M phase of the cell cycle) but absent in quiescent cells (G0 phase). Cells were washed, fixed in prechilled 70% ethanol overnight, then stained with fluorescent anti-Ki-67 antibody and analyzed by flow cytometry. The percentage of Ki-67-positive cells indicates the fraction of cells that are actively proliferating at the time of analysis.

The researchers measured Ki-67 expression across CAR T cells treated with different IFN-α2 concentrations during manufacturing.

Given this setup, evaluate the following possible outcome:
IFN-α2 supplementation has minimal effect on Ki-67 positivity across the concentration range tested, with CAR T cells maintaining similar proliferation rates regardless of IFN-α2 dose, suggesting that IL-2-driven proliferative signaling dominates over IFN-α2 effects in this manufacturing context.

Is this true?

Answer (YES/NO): YES